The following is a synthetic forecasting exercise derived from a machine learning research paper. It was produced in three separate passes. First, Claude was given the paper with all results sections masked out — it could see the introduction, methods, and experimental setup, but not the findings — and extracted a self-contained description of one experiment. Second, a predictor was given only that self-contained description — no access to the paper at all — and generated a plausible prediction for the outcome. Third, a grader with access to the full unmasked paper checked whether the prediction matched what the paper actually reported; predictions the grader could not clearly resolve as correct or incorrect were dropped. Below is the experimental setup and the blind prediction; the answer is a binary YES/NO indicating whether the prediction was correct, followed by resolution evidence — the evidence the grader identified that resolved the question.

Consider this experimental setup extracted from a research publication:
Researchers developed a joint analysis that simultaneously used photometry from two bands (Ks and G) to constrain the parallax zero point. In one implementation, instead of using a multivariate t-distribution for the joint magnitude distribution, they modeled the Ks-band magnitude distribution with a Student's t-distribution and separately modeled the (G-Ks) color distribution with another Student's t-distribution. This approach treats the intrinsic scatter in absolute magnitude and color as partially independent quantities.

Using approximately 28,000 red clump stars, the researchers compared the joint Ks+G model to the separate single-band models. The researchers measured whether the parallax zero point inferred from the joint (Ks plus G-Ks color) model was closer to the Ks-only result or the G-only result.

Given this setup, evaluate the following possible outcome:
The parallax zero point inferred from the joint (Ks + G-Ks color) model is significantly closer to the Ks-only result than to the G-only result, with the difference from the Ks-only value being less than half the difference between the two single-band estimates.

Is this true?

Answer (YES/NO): YES